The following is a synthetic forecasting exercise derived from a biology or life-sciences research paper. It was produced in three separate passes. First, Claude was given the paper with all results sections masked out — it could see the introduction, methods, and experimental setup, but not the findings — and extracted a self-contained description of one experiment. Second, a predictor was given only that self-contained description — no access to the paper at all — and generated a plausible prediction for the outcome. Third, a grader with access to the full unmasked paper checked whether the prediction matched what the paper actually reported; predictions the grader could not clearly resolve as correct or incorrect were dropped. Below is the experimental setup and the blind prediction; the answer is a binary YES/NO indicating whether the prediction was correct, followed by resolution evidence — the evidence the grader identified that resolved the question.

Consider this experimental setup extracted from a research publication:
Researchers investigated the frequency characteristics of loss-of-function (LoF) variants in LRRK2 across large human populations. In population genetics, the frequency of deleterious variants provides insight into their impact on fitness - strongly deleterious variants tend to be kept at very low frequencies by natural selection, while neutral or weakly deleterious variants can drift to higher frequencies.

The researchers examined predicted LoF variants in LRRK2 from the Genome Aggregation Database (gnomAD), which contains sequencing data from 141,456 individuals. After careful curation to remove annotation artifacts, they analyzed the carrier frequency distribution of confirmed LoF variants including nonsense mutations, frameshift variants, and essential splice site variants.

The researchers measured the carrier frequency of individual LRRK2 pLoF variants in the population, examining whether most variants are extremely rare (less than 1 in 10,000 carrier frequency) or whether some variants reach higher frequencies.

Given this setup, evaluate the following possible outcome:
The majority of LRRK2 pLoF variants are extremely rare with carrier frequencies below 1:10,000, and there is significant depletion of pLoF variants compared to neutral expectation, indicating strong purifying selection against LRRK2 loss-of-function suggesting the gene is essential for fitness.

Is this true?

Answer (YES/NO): NO